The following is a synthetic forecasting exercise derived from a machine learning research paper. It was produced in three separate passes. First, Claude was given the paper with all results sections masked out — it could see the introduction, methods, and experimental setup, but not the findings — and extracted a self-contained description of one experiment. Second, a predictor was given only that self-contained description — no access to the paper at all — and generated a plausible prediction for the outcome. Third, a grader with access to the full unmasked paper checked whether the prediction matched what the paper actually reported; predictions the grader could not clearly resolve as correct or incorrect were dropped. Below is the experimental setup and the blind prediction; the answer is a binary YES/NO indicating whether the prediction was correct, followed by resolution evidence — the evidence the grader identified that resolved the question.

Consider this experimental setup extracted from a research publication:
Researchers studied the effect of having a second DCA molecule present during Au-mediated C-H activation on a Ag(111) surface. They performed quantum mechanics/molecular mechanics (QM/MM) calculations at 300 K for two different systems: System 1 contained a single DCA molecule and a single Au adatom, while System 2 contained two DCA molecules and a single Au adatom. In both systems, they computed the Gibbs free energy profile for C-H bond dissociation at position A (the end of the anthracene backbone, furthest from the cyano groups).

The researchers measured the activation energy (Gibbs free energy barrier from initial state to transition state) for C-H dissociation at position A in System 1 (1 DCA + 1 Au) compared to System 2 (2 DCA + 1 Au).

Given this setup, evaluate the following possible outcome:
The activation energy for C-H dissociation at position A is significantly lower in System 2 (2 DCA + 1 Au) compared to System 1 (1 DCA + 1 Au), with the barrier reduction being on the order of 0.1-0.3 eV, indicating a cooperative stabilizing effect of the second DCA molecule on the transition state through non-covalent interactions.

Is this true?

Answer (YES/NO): NO